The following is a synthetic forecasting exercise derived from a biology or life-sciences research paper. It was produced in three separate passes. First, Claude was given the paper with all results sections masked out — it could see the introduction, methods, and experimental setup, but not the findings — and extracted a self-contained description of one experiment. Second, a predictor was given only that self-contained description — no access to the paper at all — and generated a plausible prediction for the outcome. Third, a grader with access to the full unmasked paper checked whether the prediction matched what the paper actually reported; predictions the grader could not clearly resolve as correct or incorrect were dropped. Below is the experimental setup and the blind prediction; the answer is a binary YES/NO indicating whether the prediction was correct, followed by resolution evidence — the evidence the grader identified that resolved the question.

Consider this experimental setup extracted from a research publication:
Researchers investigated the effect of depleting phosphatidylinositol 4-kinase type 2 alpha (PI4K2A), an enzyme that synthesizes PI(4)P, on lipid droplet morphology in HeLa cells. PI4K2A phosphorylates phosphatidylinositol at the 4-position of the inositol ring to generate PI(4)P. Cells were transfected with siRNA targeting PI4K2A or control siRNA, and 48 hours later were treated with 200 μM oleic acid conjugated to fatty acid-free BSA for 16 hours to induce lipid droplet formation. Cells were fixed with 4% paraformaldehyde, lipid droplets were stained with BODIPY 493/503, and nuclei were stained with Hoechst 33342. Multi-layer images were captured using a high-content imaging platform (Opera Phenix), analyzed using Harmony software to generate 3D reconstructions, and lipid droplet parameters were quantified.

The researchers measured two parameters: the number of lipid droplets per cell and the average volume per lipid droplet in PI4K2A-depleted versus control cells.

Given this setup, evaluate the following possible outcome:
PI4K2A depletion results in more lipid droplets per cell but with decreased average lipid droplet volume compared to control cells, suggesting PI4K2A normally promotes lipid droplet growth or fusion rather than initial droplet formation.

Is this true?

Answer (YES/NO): YES